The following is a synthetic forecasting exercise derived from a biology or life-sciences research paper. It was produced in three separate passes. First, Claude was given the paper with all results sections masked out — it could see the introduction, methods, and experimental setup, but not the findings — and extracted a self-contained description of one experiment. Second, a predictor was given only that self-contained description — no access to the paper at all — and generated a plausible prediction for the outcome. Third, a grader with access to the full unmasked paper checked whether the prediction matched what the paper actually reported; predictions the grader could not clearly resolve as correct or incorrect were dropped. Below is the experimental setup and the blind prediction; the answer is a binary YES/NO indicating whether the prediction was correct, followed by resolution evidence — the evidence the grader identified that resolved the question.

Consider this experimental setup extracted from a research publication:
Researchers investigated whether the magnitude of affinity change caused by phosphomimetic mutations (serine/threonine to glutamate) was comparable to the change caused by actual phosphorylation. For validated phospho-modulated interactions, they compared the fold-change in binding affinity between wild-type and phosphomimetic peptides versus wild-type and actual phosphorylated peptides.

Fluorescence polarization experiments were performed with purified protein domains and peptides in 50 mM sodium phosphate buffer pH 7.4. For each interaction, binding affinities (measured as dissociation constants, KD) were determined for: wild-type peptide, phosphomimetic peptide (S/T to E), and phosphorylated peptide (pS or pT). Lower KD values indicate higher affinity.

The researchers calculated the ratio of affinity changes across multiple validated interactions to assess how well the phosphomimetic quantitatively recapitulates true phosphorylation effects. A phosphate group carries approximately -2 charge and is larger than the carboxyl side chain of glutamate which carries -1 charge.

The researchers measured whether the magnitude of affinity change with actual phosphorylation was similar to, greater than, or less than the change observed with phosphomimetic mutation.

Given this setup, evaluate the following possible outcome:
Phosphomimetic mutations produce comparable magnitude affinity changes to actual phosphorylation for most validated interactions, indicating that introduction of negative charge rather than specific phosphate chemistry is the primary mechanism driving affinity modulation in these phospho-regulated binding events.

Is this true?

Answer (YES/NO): NO